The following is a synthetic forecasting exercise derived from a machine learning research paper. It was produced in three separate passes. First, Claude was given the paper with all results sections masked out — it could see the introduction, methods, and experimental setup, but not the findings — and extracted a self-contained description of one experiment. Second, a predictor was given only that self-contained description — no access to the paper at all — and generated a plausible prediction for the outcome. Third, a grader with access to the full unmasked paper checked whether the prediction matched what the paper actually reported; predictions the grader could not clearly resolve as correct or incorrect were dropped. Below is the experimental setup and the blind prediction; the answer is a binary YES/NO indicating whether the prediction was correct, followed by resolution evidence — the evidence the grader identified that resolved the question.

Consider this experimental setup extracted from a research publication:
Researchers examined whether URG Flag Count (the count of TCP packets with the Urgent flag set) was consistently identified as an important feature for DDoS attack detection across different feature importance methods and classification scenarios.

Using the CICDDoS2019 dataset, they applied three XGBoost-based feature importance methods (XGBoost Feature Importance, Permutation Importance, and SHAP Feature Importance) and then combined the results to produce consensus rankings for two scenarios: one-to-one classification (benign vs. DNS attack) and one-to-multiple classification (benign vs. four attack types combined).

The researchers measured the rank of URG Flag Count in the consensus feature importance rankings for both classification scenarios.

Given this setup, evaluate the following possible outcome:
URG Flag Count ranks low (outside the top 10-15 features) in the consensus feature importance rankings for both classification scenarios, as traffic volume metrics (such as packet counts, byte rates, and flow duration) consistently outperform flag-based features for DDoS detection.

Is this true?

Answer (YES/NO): NO